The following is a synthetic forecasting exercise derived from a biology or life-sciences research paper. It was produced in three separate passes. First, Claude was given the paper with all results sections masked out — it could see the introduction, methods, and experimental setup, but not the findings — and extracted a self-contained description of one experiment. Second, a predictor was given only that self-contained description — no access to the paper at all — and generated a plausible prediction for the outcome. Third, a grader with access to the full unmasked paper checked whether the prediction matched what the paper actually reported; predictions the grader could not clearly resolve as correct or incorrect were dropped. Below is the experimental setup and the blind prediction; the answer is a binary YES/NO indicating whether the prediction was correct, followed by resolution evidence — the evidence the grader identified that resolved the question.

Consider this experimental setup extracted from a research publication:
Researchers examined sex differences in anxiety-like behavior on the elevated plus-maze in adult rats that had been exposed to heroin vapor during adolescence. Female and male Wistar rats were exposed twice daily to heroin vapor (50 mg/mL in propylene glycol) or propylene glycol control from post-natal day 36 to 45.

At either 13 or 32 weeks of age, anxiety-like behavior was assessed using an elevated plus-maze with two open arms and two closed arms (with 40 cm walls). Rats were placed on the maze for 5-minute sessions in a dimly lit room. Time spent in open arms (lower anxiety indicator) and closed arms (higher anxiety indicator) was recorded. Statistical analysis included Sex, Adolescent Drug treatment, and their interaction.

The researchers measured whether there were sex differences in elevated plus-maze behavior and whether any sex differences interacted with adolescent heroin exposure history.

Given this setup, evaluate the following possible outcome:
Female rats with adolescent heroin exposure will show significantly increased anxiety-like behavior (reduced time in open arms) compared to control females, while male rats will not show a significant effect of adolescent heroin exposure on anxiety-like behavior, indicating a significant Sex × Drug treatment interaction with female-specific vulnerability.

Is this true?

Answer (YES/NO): NO